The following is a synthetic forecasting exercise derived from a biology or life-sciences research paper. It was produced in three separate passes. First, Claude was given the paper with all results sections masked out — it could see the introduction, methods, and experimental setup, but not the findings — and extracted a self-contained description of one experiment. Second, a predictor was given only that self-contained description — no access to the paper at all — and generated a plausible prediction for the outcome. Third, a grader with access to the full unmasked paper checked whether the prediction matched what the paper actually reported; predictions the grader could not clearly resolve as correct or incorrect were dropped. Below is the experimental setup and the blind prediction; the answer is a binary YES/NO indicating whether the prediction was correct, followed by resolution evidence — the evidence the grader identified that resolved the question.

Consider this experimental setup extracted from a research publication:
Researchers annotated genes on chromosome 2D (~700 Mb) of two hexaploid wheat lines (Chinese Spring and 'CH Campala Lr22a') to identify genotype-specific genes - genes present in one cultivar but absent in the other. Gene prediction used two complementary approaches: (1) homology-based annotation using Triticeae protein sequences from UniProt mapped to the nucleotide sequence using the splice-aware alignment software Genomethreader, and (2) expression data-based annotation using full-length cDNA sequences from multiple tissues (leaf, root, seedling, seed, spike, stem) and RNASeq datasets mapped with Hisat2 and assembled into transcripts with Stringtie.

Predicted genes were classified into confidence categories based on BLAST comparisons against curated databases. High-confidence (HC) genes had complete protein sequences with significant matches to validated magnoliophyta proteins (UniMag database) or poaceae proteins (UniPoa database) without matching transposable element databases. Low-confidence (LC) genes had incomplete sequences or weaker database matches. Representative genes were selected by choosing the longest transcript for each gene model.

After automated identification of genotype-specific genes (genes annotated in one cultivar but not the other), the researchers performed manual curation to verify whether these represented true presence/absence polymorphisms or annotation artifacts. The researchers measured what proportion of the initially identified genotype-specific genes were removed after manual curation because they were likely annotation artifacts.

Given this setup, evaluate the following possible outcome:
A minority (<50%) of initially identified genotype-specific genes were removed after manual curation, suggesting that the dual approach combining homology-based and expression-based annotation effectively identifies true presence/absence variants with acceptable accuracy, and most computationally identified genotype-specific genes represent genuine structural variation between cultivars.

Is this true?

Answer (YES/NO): NO